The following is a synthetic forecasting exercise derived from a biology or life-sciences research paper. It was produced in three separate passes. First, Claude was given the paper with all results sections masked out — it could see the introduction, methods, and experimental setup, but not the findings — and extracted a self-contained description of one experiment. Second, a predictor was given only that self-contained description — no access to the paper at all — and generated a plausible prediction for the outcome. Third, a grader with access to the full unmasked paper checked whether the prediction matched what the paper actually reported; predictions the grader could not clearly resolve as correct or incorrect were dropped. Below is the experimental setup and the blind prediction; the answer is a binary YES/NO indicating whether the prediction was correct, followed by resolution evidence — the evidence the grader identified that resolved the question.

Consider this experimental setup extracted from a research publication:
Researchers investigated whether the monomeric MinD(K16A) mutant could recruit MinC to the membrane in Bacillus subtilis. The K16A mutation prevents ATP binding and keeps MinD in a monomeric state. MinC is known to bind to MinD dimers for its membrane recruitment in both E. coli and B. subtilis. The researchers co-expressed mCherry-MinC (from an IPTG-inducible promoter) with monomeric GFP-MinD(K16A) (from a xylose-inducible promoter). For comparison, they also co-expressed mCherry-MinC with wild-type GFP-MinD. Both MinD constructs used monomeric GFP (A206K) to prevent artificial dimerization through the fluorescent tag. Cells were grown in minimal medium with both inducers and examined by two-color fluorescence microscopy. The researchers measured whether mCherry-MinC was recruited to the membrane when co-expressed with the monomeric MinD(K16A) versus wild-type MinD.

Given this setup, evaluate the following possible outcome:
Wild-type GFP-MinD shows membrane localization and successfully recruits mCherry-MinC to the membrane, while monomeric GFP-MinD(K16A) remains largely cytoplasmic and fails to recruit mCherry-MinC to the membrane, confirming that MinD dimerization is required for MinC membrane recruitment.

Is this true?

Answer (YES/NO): NO